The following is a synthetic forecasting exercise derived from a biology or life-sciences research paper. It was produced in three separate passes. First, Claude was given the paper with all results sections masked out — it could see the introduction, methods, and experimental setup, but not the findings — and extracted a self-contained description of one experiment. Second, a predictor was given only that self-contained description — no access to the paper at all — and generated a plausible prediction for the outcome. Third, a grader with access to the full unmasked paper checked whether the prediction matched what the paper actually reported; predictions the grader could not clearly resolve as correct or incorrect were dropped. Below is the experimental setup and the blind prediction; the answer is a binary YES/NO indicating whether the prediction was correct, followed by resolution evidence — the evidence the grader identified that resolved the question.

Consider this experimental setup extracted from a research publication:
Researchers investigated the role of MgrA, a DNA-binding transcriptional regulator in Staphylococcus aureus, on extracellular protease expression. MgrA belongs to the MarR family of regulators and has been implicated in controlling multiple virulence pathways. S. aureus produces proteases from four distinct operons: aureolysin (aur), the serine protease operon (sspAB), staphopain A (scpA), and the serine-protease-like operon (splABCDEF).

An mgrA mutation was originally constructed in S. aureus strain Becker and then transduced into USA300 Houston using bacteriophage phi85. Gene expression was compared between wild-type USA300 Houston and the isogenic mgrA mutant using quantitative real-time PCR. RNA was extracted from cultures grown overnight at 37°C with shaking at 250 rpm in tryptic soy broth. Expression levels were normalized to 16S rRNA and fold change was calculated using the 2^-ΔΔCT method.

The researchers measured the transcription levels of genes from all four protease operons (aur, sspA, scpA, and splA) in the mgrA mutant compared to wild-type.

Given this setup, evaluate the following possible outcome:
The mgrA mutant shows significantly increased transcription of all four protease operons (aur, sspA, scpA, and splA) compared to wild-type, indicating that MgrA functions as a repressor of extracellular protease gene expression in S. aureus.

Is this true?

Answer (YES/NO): NO